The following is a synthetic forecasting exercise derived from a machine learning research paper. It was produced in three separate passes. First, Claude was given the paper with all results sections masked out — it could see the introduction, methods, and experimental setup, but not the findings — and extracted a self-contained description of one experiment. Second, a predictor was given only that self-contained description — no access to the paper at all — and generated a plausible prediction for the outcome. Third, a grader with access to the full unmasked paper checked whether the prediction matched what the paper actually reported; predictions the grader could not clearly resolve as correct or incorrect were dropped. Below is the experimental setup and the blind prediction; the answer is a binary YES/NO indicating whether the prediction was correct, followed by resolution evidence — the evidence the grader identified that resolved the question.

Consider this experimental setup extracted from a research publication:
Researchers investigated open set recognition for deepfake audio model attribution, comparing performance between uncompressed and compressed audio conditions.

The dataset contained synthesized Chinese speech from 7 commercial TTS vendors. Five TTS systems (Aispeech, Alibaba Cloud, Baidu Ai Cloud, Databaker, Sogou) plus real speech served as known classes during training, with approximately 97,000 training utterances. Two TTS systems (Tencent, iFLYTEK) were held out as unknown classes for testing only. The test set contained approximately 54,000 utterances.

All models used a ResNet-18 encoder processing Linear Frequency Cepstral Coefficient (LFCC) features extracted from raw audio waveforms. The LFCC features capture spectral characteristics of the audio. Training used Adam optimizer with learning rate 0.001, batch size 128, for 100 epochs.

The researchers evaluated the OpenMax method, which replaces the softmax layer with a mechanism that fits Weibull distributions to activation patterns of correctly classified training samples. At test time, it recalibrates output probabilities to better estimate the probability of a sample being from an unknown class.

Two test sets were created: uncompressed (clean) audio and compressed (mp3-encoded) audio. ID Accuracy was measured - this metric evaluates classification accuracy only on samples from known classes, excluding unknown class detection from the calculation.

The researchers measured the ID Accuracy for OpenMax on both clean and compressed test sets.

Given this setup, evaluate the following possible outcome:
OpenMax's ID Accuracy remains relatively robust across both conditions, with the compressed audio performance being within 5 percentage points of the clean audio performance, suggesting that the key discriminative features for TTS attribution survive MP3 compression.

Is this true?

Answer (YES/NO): NO